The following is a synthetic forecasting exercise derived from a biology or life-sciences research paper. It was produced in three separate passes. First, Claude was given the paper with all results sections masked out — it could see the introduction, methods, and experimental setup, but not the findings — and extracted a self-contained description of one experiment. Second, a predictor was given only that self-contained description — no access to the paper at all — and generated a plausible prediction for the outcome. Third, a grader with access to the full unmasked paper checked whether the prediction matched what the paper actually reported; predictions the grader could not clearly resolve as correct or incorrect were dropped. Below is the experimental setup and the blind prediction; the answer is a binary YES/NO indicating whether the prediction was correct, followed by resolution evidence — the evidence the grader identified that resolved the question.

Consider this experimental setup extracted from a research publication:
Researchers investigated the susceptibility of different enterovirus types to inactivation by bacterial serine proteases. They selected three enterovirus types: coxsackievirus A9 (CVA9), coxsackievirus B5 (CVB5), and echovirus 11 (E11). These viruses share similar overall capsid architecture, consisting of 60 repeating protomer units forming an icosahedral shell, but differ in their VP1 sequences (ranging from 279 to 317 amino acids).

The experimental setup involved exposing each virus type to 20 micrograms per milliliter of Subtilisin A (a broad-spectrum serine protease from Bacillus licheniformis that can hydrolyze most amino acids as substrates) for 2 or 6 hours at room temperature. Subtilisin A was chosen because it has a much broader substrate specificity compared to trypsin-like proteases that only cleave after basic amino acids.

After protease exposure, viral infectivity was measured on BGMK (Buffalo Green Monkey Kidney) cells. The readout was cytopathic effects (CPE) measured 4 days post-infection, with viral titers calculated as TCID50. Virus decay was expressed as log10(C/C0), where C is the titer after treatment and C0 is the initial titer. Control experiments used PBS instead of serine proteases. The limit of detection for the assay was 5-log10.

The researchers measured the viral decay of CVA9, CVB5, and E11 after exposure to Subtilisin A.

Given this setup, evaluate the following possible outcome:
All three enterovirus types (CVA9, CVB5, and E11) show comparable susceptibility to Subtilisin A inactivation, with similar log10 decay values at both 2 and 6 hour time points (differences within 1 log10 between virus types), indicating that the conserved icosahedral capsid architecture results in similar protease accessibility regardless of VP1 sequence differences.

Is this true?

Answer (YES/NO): NO